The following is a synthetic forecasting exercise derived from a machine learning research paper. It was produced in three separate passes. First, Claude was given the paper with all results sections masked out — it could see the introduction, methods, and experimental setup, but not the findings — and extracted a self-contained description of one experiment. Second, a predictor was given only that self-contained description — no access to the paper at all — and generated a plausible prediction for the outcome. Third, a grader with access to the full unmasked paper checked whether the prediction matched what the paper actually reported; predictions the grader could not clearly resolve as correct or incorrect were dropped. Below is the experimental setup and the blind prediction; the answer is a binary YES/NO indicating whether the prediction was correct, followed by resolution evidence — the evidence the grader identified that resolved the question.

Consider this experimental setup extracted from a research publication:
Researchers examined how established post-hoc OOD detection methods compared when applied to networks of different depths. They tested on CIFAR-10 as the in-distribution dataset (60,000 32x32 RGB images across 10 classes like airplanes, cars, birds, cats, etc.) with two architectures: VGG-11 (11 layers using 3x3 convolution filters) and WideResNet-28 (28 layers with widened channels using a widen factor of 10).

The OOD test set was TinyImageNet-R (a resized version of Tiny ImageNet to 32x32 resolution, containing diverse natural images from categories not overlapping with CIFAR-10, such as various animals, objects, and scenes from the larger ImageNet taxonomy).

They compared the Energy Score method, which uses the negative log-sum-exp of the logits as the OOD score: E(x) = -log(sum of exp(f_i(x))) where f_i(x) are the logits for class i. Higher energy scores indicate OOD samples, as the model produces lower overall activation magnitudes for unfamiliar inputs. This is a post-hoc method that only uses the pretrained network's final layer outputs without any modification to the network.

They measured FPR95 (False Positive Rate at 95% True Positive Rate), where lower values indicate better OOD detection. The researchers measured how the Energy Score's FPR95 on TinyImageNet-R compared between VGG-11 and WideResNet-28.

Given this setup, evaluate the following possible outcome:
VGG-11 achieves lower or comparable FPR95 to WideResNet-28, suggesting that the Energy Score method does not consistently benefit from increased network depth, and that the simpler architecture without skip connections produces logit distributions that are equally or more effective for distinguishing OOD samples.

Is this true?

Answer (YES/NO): NO